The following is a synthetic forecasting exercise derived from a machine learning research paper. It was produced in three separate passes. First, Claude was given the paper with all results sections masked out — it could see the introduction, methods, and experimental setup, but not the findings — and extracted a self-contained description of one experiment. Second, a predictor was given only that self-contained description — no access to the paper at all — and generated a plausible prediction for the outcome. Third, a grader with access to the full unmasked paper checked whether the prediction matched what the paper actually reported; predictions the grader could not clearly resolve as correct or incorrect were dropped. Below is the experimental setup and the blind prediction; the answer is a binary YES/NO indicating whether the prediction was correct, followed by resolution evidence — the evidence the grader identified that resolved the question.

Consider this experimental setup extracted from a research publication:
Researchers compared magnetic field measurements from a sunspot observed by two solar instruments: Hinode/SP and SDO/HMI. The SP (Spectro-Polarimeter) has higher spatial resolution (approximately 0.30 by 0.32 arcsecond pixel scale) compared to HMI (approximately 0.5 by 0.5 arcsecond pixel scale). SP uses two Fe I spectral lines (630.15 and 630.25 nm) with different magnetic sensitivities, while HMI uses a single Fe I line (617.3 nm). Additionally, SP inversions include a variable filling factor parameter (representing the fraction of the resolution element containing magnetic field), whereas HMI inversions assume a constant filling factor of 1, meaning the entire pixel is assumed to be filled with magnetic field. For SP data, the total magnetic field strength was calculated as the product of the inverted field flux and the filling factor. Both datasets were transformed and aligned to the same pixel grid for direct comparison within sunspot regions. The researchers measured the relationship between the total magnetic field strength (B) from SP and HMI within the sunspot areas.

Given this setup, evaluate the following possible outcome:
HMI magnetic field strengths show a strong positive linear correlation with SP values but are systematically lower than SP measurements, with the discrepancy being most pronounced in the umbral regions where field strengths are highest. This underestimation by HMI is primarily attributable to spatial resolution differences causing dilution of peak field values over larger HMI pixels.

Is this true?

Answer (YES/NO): NO